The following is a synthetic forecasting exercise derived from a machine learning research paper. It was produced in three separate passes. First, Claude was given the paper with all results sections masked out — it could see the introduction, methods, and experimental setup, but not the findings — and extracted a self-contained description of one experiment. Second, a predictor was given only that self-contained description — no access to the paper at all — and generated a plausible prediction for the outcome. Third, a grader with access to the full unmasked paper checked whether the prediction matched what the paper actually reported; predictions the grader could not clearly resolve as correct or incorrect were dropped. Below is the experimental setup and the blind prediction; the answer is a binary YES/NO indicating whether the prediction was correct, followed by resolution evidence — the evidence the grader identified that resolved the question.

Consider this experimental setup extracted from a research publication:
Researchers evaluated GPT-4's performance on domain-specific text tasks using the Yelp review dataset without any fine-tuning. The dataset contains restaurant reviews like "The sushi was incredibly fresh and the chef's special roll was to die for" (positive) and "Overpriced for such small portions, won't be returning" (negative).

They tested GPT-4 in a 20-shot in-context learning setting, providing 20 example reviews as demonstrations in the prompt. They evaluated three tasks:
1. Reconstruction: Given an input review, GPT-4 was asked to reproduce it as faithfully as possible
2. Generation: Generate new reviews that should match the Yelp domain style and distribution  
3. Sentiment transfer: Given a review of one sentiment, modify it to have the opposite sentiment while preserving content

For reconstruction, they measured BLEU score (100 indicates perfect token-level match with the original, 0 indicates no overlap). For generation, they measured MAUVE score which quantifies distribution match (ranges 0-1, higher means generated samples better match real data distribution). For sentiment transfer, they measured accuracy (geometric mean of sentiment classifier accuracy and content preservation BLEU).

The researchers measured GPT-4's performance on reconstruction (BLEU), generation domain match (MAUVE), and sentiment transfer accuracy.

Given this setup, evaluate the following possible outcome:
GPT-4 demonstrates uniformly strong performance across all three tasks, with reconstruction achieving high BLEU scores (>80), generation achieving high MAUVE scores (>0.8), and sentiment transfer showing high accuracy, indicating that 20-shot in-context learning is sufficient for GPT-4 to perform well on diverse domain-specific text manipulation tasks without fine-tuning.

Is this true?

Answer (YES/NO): NO